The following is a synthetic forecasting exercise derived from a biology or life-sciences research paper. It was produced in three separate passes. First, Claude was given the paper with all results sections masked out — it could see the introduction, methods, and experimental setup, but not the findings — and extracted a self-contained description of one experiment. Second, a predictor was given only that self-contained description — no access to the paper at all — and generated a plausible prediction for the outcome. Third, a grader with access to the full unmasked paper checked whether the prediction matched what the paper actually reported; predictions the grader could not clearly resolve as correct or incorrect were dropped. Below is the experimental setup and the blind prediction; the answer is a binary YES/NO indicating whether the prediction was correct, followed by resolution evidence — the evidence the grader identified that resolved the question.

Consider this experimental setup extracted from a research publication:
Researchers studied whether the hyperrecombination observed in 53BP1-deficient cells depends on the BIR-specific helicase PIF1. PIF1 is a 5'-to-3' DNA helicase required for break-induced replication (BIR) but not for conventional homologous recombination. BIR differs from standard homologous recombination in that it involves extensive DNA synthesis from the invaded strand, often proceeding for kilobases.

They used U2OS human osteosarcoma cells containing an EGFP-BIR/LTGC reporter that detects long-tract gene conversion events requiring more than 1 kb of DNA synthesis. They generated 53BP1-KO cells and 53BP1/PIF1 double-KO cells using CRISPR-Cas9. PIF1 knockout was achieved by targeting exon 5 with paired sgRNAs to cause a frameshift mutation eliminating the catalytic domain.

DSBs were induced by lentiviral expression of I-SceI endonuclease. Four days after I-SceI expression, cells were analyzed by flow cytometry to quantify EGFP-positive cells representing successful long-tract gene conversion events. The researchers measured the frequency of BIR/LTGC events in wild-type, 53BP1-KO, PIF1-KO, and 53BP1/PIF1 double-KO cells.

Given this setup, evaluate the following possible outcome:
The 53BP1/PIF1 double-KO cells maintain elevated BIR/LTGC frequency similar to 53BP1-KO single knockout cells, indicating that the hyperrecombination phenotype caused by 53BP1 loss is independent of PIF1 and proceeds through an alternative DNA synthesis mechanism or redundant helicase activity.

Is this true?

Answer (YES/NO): NO